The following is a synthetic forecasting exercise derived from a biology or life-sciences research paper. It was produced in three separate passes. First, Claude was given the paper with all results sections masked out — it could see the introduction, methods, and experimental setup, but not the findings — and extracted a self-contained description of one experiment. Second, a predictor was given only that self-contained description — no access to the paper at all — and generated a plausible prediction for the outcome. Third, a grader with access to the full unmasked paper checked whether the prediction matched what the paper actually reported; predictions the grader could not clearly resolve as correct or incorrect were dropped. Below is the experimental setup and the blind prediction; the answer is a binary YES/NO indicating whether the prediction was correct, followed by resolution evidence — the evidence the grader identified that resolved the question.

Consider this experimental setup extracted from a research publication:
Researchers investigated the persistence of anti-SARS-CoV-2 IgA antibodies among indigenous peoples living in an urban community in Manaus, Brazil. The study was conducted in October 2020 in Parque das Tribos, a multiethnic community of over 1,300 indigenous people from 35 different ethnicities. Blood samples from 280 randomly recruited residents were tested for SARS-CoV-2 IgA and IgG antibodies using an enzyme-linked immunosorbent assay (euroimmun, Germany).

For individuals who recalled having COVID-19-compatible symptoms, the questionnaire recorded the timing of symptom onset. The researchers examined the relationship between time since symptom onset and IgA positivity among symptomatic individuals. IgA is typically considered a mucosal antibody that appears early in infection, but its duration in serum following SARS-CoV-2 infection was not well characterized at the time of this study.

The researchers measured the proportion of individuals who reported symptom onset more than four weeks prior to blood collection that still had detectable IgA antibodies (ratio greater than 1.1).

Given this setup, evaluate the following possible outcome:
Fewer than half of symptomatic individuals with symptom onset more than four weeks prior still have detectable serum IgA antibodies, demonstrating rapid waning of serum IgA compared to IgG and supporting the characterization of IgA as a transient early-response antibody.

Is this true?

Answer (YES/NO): NO